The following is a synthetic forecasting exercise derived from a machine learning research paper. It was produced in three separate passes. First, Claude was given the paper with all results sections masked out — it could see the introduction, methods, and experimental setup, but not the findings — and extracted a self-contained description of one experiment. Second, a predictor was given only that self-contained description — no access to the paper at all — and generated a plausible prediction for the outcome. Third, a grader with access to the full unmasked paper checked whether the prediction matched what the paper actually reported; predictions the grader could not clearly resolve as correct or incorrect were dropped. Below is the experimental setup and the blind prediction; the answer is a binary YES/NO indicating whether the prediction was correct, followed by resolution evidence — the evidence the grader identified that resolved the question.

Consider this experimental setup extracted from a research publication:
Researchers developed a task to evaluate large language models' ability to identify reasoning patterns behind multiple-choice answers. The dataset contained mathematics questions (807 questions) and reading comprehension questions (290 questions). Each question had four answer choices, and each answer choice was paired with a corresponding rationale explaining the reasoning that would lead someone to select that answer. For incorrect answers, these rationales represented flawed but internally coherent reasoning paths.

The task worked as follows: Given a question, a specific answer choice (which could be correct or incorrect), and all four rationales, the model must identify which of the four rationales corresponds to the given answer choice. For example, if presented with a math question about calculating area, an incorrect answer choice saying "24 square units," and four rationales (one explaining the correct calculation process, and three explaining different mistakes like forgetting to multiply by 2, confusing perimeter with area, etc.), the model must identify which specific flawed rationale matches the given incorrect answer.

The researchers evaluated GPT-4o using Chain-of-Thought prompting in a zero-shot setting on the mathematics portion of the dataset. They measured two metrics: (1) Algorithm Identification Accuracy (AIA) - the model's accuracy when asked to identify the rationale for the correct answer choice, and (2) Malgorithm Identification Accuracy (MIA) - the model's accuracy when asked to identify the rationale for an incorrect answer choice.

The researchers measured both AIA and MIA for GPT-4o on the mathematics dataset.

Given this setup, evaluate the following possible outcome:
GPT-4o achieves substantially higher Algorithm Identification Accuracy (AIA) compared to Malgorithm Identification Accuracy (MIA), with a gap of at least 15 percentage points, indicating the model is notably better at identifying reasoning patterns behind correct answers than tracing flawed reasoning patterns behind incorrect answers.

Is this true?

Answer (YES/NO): YES